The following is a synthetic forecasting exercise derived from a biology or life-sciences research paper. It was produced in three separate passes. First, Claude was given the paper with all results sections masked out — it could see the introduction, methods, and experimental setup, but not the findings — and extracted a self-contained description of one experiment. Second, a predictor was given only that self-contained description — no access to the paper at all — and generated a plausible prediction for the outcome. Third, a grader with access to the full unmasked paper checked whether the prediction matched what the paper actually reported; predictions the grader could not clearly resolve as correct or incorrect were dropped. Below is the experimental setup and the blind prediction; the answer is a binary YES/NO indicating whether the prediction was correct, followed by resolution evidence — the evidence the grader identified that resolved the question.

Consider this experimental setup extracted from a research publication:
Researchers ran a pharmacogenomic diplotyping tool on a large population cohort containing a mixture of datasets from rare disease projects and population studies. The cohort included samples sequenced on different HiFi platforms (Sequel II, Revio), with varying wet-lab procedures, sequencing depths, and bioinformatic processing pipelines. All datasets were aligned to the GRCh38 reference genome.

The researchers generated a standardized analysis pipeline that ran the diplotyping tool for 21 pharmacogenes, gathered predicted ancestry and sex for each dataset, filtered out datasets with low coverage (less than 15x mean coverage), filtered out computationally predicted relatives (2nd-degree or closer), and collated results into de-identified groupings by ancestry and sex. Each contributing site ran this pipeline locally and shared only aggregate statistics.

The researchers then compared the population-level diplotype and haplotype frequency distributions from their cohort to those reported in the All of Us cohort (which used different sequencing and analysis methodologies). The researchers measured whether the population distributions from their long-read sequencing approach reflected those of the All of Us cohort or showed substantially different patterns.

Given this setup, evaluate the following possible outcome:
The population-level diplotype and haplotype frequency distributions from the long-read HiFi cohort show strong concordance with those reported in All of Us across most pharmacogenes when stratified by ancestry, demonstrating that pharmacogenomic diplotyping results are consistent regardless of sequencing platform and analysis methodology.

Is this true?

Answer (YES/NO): YES